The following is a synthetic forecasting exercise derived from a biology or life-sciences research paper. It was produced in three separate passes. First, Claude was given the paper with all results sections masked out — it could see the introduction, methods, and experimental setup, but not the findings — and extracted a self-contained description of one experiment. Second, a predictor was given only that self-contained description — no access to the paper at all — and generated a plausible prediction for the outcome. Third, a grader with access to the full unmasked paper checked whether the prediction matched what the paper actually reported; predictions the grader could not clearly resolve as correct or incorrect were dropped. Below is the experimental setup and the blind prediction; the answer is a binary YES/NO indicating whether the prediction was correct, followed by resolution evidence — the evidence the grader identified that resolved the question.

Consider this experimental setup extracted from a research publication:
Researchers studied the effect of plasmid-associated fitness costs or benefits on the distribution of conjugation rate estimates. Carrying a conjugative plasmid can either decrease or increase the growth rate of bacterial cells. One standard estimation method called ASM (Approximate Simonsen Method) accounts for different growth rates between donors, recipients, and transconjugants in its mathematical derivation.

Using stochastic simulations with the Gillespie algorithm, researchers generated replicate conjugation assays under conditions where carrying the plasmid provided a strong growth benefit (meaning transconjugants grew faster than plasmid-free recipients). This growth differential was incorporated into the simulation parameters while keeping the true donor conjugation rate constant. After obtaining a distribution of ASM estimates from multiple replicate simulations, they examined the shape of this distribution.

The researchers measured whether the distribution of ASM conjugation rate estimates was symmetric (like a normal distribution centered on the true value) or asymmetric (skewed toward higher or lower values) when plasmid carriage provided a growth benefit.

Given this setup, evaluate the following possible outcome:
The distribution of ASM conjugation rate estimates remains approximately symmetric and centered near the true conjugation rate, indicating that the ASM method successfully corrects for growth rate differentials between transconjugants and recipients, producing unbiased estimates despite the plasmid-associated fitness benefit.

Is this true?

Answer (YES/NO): NO